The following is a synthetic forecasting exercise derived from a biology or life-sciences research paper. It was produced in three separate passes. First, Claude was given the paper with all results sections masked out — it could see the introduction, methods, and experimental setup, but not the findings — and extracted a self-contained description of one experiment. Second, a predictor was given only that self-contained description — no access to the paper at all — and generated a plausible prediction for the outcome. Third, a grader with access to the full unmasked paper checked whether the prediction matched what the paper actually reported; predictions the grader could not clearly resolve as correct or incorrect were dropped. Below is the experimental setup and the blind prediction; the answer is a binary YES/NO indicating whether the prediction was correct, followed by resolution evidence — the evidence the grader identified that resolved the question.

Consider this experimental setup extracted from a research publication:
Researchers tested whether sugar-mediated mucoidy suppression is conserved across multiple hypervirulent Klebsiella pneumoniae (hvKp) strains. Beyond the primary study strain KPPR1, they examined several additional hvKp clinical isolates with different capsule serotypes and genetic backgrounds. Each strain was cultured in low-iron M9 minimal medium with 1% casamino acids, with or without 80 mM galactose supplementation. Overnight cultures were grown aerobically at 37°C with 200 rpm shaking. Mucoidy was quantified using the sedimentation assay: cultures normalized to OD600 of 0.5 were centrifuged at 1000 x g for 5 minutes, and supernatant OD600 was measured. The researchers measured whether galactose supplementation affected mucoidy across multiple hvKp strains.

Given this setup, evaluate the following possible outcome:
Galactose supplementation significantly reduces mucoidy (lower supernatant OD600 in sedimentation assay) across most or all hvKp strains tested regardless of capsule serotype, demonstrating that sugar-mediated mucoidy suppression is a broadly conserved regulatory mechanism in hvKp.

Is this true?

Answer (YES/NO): YES